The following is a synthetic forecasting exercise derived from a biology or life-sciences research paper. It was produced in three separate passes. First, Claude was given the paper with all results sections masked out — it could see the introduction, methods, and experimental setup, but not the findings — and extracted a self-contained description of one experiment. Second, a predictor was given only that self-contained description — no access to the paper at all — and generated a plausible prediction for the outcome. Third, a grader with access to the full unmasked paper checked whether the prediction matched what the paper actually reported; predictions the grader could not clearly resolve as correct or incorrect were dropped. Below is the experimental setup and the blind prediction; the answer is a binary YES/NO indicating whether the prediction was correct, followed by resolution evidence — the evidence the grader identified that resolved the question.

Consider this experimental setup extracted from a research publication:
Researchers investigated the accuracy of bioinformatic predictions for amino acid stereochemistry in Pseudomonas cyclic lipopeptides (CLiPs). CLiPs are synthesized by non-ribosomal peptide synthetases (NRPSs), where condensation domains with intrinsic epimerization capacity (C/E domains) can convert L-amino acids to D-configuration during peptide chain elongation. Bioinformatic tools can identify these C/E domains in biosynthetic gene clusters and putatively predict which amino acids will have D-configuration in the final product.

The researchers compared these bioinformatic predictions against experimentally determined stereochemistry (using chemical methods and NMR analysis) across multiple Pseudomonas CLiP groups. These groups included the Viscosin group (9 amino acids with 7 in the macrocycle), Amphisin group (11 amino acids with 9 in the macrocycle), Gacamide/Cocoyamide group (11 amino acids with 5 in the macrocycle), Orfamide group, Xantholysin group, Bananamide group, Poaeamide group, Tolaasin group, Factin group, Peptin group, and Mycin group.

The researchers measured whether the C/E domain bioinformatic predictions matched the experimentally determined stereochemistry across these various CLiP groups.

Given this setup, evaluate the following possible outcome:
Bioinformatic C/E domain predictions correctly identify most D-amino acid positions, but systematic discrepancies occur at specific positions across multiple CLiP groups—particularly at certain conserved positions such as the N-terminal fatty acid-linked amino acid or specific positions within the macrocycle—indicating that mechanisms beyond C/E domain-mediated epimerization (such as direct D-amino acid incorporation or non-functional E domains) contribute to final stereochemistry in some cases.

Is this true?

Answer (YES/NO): NO